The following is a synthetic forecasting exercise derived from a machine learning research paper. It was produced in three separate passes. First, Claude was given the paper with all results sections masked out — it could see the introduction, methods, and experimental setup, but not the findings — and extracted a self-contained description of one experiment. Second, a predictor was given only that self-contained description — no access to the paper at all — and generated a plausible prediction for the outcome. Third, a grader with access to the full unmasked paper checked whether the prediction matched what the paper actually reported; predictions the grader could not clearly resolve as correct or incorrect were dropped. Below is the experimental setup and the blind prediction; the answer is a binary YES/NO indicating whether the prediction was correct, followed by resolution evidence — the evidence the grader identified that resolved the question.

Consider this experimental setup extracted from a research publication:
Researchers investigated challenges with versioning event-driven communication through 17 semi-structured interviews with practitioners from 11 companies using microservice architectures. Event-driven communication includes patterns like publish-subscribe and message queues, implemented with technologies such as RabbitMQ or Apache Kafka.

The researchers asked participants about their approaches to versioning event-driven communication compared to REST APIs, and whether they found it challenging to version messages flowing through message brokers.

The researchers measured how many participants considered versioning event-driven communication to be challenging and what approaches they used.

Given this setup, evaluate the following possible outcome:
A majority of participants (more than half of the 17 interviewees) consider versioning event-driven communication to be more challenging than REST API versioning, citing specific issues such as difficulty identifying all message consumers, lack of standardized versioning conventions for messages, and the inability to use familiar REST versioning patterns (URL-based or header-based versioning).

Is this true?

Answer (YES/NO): NO